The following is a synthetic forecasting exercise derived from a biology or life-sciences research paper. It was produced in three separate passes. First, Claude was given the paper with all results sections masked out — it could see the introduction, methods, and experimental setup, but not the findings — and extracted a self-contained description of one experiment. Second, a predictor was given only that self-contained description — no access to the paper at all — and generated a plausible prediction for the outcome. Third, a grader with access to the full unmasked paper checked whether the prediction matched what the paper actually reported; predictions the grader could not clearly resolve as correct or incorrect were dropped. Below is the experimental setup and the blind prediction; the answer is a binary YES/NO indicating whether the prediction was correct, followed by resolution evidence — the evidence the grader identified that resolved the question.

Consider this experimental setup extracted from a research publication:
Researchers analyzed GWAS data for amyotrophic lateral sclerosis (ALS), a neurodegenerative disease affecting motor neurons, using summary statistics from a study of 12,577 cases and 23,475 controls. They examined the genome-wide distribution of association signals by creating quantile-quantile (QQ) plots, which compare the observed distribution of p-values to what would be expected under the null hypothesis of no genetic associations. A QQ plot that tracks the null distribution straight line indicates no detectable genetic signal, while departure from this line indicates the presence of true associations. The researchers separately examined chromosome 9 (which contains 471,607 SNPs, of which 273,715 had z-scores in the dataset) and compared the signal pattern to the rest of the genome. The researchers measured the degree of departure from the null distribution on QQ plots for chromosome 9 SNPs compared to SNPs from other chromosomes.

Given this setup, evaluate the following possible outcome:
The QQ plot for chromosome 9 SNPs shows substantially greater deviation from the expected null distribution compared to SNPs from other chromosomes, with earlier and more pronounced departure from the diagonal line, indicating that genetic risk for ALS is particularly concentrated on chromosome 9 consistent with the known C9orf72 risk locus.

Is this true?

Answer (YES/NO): YES